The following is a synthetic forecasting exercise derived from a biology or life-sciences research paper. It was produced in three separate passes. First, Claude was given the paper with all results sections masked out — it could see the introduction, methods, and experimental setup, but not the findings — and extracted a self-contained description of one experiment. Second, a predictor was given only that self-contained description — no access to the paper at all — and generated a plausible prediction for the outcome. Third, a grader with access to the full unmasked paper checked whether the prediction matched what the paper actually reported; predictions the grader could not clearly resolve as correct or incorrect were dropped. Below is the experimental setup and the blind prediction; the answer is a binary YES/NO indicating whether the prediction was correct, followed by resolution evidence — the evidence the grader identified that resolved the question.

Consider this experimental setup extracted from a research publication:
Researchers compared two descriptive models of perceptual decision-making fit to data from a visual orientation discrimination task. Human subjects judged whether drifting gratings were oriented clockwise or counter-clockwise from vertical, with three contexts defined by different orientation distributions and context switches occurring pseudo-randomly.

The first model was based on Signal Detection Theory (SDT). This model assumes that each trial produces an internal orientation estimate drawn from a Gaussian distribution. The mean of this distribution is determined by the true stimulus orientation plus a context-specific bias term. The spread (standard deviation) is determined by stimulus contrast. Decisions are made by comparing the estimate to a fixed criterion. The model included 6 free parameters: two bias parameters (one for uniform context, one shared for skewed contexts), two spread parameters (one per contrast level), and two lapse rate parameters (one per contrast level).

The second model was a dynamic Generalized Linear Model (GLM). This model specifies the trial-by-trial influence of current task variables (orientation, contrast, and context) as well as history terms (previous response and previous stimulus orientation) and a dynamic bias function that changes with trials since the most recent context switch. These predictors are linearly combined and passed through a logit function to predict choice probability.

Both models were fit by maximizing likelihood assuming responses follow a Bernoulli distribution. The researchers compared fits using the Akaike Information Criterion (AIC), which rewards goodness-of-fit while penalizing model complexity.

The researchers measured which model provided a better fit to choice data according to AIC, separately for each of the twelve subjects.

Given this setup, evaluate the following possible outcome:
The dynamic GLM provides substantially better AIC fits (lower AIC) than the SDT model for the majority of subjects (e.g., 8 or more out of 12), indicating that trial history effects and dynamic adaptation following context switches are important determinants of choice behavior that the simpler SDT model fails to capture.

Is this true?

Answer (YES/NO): YES